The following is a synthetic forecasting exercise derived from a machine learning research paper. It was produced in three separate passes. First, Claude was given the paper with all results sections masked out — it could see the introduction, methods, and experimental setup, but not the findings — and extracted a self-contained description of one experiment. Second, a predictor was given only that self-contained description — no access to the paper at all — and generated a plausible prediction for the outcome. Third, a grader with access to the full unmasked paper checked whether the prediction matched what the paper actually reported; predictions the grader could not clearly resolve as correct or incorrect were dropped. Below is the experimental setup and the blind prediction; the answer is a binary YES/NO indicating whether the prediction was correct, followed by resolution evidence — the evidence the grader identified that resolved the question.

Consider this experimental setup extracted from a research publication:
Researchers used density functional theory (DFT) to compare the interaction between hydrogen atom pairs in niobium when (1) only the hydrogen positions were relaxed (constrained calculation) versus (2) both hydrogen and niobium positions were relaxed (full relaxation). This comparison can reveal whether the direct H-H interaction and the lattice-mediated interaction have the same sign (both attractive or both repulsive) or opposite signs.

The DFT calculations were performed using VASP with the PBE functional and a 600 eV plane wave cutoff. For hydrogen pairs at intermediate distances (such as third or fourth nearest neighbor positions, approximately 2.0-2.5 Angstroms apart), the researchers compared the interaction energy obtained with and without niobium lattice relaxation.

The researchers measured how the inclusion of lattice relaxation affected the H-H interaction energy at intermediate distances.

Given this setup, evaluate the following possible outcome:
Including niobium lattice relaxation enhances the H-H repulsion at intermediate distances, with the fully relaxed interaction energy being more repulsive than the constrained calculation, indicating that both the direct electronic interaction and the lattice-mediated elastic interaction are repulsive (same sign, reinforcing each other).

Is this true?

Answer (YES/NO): NO